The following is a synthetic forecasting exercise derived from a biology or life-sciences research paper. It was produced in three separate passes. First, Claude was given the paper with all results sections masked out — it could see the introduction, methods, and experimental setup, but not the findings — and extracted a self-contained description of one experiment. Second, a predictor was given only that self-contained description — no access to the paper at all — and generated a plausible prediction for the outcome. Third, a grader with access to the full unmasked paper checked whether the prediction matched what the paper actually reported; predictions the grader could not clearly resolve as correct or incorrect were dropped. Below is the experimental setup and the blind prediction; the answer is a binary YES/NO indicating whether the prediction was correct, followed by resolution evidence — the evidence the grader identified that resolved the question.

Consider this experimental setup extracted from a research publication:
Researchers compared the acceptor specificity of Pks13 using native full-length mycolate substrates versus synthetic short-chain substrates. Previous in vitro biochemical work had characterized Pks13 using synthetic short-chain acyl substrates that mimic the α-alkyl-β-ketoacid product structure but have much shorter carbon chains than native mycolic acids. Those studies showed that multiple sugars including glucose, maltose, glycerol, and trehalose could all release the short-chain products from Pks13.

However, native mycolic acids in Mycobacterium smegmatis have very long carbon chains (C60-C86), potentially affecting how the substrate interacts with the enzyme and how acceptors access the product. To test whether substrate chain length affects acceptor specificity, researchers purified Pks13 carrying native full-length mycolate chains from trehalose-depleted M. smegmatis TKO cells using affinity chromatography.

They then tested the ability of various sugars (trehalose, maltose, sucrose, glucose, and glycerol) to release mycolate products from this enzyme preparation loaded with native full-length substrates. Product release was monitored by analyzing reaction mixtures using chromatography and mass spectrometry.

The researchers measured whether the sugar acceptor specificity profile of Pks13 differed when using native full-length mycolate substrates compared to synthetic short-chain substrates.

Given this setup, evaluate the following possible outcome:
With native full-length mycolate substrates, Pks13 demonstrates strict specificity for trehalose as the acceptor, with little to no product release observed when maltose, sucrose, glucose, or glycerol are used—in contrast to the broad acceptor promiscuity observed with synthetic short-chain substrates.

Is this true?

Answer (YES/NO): YES